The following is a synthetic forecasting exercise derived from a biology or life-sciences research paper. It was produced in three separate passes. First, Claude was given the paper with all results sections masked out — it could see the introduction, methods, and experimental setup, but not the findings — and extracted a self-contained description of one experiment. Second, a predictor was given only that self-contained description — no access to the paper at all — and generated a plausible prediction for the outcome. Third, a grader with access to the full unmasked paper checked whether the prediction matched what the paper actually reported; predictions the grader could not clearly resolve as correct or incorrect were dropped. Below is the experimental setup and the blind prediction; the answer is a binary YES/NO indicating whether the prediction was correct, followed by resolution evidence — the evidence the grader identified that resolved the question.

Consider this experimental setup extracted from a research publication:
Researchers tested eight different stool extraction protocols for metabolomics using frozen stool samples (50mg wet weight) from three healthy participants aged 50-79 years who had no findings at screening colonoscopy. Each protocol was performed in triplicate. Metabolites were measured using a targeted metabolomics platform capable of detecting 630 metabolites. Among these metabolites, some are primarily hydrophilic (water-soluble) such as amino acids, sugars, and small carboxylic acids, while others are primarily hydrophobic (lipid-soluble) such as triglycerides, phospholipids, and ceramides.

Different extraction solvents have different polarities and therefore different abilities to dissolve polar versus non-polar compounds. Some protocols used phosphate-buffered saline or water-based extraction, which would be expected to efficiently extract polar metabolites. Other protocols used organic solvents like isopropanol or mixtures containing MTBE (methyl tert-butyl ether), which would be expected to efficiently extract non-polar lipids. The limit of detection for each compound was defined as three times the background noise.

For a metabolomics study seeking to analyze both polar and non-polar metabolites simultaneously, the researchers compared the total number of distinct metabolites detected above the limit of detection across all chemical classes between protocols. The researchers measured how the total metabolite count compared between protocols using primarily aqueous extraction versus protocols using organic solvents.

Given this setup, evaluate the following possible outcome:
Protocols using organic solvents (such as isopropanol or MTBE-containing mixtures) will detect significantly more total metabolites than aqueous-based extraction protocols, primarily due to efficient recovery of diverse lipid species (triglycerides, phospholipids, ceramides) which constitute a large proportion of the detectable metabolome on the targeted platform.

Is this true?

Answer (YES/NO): YES